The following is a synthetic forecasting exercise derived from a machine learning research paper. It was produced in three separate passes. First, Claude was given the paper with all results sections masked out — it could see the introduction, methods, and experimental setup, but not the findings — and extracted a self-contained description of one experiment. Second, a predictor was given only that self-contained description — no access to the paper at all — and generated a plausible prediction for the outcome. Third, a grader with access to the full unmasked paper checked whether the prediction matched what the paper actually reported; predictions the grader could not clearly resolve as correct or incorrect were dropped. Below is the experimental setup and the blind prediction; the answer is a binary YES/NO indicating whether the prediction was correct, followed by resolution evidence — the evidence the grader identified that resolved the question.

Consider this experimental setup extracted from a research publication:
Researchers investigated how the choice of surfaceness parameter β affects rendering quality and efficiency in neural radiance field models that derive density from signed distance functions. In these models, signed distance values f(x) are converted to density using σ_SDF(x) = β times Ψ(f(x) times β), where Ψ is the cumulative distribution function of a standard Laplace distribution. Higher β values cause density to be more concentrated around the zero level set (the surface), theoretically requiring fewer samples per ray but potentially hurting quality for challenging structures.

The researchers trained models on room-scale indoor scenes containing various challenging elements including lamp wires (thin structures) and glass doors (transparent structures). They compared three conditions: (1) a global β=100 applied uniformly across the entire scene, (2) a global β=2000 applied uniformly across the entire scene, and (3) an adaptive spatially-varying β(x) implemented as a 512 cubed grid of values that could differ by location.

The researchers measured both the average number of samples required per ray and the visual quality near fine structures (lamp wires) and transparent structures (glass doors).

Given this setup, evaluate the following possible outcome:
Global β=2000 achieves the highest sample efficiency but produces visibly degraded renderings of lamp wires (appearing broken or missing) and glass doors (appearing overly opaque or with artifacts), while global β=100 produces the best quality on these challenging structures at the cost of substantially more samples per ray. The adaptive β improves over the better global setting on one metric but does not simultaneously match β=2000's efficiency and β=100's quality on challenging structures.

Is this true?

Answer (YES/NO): NO